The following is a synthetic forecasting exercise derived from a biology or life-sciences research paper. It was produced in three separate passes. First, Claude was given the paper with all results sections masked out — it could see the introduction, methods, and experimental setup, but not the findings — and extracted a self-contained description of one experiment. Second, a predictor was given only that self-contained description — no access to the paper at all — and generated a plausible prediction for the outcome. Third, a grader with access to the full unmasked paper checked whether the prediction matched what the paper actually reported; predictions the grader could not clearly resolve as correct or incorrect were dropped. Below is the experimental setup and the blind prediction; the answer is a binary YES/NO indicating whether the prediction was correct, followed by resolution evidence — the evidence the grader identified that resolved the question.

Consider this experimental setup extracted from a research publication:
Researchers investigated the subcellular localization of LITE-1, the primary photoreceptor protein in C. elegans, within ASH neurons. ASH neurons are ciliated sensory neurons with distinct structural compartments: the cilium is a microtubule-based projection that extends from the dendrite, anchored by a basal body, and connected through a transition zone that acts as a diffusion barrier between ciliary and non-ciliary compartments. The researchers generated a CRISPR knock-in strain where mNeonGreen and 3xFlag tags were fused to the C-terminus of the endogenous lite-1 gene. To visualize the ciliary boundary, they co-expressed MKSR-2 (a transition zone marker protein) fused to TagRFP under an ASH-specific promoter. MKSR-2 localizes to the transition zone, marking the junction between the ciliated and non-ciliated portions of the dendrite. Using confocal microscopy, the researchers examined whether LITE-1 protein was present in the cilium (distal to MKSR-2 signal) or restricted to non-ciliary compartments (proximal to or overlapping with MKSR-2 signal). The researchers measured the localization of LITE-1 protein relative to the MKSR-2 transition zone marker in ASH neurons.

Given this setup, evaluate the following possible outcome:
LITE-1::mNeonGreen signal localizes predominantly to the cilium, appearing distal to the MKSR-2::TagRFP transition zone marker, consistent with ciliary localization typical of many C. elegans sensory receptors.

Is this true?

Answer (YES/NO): NO